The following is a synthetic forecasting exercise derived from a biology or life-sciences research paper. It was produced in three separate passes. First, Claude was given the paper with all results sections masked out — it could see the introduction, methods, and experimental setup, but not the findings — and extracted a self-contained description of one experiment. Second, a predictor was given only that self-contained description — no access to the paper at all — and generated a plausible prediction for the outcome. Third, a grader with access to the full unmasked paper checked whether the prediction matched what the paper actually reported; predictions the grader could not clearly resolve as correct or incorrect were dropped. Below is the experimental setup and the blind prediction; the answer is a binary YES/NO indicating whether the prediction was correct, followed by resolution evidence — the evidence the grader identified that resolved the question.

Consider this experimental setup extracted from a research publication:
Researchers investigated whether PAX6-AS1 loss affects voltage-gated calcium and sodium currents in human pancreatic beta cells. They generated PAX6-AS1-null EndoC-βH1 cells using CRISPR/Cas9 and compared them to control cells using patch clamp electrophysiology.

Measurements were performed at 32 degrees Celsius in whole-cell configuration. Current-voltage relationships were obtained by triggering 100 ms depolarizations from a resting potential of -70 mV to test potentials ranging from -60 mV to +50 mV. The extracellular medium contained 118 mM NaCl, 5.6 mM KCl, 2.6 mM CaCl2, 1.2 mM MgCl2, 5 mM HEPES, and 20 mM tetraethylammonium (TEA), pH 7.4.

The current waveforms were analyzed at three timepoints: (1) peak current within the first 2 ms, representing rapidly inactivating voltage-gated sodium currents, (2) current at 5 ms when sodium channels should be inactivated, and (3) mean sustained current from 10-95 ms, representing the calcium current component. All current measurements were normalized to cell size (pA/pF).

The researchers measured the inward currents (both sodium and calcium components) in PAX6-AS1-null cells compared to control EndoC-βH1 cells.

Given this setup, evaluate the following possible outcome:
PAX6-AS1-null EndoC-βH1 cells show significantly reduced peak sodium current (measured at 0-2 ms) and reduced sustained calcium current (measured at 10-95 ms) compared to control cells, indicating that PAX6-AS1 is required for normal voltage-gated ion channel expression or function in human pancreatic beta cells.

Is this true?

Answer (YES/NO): NO